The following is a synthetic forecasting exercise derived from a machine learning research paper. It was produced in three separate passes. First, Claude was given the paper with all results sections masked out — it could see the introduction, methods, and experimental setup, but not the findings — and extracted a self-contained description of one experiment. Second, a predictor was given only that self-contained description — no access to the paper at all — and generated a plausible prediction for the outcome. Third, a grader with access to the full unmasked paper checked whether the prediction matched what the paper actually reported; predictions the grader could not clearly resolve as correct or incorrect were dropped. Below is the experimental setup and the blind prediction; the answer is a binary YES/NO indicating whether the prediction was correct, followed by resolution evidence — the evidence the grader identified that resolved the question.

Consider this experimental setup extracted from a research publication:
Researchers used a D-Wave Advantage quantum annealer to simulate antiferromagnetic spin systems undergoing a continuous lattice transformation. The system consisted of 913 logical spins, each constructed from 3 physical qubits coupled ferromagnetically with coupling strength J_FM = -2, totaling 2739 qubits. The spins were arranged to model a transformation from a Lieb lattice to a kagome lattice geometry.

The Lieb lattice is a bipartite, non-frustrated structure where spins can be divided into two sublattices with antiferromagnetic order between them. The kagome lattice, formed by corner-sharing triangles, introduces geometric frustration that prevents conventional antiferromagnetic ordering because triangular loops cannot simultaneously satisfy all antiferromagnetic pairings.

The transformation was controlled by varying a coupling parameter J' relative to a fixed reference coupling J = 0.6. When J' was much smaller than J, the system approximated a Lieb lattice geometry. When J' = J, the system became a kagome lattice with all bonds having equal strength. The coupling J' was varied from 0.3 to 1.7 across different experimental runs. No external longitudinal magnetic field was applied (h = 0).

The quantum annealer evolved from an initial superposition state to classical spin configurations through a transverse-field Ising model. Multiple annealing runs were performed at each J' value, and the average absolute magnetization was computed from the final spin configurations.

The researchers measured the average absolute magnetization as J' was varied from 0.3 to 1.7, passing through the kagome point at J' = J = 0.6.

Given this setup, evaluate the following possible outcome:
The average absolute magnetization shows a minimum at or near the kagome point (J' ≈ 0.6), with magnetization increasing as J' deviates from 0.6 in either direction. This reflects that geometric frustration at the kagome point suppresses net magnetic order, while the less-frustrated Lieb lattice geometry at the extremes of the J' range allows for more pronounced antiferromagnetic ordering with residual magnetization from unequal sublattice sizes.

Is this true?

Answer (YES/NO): YES